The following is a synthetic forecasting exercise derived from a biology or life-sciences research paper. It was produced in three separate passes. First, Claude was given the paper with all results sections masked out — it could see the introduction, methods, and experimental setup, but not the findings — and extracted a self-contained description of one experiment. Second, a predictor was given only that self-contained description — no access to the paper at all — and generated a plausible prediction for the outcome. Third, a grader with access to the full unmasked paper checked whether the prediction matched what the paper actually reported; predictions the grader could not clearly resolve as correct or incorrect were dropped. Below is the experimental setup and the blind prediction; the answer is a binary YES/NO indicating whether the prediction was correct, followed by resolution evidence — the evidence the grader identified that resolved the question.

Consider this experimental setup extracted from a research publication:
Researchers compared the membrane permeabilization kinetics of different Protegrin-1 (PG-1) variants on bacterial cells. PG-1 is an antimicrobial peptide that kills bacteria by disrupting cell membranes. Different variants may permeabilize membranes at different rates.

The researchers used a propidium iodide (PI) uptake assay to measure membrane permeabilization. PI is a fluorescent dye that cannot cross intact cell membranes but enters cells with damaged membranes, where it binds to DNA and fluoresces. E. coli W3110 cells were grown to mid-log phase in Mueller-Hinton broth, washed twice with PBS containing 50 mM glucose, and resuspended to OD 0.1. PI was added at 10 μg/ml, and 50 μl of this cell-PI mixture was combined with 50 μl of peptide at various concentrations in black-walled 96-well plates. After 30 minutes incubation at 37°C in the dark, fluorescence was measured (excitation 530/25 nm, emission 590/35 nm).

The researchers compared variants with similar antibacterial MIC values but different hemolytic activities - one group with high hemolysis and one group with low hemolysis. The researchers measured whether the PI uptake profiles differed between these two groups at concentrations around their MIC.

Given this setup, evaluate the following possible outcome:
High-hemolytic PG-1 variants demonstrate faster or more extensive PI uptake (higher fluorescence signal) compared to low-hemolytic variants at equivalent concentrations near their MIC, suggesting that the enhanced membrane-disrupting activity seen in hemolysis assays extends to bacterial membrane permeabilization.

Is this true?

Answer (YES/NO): NO